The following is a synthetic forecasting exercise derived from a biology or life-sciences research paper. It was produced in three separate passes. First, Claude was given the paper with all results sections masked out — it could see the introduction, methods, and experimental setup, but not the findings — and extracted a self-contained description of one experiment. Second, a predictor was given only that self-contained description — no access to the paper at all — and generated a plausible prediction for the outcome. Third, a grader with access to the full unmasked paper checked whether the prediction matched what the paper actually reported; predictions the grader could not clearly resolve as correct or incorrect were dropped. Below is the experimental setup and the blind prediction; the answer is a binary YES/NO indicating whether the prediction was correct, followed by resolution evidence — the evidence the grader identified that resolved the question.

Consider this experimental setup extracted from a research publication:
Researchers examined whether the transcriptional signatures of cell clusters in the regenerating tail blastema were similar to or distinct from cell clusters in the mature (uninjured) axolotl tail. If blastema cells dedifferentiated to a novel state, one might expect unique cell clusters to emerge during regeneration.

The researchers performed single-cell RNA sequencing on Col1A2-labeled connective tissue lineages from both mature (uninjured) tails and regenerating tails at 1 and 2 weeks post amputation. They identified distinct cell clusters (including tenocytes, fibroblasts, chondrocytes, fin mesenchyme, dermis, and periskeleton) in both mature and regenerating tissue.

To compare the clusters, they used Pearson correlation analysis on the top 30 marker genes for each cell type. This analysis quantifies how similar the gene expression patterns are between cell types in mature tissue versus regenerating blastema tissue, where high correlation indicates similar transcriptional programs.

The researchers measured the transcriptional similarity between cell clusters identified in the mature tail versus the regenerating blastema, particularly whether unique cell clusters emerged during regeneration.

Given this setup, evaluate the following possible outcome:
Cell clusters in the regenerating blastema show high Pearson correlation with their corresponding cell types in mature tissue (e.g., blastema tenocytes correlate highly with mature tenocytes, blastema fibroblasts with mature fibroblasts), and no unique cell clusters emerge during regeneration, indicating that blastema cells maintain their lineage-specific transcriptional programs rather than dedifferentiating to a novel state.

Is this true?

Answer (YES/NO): YES